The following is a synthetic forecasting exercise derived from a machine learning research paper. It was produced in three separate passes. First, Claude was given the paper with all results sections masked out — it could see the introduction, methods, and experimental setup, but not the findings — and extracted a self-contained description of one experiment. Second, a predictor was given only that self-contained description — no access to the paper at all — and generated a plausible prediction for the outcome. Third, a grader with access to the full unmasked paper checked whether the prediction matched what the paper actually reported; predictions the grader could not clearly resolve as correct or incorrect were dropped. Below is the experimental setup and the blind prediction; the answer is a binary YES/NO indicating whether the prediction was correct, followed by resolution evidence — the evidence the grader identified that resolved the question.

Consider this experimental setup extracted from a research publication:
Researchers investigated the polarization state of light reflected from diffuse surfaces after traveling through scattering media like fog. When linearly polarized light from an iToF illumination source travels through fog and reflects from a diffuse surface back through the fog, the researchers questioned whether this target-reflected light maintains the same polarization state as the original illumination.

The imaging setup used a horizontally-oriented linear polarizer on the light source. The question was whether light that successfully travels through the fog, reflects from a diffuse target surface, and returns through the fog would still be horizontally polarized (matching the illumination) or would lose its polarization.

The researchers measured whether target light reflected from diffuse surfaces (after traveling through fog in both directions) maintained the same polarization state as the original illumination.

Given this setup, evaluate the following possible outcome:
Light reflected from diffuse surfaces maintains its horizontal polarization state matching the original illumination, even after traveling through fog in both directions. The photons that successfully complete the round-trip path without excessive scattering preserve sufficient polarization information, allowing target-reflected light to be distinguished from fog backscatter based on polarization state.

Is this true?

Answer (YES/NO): NO